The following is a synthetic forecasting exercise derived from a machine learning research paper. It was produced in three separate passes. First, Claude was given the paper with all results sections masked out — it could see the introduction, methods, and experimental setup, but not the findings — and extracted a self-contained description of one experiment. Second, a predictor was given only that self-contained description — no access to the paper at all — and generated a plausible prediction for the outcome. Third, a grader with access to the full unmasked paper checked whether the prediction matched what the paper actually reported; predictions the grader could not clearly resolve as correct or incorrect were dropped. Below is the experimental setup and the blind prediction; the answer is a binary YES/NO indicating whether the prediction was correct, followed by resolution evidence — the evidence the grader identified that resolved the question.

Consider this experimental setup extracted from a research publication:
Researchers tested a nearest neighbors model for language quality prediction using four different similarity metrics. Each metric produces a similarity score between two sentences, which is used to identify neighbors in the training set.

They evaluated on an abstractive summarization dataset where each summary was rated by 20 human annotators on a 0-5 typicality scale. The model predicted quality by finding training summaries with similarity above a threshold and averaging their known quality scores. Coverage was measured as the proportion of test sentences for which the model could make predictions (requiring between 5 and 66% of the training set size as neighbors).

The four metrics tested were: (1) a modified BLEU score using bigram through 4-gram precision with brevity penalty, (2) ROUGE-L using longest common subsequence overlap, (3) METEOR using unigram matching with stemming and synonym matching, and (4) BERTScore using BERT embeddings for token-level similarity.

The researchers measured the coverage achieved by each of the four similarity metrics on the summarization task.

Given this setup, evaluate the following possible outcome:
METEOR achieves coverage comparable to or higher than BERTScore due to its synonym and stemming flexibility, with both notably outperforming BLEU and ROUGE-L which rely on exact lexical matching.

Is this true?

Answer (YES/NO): NO